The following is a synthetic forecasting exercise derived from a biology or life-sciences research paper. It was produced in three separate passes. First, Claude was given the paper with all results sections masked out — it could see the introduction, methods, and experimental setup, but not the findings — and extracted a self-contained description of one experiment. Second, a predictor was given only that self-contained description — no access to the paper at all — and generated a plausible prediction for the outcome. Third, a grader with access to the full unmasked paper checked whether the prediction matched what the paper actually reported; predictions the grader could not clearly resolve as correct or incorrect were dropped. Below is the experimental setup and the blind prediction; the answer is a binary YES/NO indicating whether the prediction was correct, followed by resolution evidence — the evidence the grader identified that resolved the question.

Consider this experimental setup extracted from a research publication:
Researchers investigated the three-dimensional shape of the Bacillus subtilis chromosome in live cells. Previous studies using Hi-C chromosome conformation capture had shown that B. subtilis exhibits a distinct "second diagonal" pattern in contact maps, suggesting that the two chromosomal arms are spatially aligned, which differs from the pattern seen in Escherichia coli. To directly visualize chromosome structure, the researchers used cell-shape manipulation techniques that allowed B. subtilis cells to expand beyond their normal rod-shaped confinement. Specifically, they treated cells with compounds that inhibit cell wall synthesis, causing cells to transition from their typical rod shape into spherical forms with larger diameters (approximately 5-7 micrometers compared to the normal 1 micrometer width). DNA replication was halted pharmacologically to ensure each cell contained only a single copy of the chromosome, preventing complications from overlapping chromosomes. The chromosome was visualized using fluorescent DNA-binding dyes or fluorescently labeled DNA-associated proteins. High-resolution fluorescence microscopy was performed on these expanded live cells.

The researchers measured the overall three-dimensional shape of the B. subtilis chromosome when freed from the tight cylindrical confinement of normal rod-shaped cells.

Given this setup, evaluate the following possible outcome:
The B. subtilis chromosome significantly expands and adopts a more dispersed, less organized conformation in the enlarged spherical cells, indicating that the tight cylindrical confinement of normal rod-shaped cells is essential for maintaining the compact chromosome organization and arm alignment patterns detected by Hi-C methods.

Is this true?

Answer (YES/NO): NO